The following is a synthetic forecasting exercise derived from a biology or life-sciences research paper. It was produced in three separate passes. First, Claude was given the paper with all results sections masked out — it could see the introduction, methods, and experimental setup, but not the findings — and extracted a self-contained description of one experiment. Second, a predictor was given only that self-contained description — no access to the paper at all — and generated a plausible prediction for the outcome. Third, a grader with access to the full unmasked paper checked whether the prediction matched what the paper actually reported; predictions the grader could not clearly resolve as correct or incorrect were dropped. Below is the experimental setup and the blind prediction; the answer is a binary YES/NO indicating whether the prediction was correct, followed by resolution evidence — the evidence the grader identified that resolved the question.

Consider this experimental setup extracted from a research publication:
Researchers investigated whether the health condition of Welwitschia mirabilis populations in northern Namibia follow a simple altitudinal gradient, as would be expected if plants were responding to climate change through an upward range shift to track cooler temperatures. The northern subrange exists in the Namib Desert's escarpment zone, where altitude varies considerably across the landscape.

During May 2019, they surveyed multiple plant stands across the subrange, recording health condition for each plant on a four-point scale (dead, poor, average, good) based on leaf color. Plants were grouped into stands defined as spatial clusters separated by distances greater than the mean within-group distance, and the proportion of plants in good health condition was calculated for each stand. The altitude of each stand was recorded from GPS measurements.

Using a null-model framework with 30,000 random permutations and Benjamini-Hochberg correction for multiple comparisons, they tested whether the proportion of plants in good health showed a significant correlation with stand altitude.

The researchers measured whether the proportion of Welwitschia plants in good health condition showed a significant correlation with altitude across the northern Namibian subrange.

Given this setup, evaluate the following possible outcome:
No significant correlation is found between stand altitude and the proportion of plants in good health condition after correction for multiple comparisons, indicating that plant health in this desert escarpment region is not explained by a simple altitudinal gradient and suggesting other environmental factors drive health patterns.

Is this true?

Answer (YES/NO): YES